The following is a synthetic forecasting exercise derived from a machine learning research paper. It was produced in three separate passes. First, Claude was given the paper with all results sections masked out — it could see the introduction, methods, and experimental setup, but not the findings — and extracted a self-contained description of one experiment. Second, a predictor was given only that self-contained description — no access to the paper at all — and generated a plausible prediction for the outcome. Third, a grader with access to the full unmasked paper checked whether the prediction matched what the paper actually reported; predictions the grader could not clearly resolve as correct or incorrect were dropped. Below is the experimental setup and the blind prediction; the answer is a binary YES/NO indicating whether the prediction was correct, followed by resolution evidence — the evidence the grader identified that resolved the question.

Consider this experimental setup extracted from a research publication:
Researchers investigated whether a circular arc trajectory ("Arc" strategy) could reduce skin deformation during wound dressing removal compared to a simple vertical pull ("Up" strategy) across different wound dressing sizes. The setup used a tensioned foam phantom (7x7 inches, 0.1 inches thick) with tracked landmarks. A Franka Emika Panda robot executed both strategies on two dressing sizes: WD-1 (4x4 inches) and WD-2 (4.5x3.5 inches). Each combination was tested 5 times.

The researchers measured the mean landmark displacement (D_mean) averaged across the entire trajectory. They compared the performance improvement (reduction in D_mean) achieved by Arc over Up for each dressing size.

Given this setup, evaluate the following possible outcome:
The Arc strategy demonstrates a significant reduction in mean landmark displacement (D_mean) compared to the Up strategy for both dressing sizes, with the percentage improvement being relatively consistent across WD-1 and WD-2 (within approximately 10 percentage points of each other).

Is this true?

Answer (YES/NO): NO